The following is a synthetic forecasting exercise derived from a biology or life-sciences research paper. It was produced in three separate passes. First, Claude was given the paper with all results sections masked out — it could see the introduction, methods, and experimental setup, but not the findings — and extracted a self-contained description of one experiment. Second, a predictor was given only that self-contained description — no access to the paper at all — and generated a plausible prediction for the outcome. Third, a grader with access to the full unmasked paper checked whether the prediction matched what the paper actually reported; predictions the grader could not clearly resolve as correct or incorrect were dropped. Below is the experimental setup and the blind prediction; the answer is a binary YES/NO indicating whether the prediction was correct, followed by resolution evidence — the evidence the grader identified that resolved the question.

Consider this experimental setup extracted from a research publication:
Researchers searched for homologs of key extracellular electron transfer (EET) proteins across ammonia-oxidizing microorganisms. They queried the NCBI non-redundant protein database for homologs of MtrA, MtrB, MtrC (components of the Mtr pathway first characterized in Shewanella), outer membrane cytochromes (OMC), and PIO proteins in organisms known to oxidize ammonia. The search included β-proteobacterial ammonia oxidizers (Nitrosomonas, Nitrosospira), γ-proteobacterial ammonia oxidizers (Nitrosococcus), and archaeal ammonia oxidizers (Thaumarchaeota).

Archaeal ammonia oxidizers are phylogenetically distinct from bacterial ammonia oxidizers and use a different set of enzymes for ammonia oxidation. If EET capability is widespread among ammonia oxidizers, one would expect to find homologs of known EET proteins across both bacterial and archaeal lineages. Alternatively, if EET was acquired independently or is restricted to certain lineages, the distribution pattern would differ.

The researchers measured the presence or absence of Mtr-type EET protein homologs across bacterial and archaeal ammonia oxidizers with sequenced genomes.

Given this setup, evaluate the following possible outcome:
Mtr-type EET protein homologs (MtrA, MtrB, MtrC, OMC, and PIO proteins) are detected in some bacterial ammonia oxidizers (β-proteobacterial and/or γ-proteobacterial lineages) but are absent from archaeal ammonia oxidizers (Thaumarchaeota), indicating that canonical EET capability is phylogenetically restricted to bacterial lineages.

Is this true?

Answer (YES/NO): YES